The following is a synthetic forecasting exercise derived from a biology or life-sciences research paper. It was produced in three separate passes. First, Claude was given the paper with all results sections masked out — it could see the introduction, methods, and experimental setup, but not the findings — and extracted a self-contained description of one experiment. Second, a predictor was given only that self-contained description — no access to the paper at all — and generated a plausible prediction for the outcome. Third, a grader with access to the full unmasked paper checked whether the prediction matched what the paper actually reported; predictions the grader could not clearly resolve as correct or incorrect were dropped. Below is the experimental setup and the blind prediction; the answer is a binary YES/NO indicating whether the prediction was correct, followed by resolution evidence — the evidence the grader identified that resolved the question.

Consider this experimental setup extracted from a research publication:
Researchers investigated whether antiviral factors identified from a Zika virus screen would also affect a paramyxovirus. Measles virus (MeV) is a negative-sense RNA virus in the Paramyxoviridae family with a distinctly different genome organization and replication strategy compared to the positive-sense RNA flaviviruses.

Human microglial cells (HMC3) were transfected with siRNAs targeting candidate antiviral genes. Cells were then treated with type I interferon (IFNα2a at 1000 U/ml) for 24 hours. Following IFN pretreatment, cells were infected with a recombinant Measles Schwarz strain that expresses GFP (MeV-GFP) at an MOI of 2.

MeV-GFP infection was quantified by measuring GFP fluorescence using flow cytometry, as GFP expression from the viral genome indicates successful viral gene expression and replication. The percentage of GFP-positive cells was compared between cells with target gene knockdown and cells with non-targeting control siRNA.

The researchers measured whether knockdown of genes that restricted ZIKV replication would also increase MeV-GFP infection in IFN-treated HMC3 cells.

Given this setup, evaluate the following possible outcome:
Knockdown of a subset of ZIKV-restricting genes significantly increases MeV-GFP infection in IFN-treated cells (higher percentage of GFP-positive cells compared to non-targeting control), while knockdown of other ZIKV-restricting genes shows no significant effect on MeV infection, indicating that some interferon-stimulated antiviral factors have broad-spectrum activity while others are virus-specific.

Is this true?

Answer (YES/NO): NO